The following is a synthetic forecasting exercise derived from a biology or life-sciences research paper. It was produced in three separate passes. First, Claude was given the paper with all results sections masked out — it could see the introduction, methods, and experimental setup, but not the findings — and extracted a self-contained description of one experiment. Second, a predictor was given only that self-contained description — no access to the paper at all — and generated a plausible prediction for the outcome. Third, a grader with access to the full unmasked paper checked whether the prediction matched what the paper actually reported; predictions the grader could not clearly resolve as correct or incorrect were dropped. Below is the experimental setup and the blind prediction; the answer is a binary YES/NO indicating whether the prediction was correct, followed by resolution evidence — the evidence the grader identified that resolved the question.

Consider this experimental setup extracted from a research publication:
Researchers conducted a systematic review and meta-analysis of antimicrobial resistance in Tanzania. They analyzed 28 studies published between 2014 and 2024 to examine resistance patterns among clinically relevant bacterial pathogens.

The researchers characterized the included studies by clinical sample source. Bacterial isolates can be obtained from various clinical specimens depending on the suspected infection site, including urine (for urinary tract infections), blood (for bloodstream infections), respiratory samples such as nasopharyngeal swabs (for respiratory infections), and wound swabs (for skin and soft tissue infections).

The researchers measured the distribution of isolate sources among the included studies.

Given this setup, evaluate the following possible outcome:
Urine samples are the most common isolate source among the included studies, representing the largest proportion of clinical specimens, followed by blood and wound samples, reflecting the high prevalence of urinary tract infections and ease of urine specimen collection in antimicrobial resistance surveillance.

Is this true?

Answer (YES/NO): NO